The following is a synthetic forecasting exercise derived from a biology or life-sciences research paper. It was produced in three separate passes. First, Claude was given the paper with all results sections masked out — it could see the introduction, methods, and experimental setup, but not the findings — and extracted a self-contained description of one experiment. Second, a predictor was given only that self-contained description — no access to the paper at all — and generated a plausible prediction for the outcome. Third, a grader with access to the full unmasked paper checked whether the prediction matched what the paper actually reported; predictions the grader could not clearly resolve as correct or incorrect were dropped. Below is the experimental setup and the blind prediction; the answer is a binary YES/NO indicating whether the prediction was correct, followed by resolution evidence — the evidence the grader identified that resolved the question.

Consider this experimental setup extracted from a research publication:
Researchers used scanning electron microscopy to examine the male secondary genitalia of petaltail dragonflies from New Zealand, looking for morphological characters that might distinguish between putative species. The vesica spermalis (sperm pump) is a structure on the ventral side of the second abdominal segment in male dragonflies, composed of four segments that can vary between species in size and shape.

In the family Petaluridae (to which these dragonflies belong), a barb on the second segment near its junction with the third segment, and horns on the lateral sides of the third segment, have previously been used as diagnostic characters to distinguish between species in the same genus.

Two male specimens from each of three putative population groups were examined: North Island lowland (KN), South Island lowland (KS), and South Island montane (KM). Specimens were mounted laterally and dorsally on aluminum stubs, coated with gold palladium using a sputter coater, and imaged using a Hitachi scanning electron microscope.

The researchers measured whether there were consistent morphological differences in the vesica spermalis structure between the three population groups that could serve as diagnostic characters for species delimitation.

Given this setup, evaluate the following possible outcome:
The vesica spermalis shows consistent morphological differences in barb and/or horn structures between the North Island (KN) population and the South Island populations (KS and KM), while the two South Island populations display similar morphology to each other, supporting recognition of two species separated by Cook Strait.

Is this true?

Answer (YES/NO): NO